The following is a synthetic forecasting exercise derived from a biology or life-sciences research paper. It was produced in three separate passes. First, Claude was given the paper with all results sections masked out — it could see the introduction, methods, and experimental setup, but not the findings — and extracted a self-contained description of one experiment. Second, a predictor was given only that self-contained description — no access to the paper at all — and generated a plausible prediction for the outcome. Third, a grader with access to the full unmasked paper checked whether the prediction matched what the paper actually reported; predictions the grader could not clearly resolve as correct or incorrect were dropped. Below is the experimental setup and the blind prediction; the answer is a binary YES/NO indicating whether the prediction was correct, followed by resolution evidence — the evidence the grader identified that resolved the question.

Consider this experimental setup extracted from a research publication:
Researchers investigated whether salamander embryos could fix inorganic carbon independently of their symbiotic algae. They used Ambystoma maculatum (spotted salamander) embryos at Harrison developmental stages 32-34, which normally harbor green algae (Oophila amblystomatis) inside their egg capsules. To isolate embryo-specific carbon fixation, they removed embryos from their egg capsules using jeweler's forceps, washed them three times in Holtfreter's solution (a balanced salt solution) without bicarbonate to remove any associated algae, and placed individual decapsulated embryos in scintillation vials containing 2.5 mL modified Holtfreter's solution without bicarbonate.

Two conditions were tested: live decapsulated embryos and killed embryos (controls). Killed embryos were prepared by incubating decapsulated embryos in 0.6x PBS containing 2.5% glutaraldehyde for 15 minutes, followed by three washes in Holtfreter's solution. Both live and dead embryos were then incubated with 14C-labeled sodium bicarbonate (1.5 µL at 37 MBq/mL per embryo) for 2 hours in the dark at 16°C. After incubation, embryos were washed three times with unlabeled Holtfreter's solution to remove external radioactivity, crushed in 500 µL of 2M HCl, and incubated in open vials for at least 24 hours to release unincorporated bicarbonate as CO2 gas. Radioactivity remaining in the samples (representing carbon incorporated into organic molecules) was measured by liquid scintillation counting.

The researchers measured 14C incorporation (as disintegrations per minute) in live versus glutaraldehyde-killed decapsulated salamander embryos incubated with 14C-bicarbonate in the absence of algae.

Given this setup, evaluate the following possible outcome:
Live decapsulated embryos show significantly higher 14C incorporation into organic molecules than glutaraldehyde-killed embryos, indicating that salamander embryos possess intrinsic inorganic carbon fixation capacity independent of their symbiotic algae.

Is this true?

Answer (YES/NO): YES